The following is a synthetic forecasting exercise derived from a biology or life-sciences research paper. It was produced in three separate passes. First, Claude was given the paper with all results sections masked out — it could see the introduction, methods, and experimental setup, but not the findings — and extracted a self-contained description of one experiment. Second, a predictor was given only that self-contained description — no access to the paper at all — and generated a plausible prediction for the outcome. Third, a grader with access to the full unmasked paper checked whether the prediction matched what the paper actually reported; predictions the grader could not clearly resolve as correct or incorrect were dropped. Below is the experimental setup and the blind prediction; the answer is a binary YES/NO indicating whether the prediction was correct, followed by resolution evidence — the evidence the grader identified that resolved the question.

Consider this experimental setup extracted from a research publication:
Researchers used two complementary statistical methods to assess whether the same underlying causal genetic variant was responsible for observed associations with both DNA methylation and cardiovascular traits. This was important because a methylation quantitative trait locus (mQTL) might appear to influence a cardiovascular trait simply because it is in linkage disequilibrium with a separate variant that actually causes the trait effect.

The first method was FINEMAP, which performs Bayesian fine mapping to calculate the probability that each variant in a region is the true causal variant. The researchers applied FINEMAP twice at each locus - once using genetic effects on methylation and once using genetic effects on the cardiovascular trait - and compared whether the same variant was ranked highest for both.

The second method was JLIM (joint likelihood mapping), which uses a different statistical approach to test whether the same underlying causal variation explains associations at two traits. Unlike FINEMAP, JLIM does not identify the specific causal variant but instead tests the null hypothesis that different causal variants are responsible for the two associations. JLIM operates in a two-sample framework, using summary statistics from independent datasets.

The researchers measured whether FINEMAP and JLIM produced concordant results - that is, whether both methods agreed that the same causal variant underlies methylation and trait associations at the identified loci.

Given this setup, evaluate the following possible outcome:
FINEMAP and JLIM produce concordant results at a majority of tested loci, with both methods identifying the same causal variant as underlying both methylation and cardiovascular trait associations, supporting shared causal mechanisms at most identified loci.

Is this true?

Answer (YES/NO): NO